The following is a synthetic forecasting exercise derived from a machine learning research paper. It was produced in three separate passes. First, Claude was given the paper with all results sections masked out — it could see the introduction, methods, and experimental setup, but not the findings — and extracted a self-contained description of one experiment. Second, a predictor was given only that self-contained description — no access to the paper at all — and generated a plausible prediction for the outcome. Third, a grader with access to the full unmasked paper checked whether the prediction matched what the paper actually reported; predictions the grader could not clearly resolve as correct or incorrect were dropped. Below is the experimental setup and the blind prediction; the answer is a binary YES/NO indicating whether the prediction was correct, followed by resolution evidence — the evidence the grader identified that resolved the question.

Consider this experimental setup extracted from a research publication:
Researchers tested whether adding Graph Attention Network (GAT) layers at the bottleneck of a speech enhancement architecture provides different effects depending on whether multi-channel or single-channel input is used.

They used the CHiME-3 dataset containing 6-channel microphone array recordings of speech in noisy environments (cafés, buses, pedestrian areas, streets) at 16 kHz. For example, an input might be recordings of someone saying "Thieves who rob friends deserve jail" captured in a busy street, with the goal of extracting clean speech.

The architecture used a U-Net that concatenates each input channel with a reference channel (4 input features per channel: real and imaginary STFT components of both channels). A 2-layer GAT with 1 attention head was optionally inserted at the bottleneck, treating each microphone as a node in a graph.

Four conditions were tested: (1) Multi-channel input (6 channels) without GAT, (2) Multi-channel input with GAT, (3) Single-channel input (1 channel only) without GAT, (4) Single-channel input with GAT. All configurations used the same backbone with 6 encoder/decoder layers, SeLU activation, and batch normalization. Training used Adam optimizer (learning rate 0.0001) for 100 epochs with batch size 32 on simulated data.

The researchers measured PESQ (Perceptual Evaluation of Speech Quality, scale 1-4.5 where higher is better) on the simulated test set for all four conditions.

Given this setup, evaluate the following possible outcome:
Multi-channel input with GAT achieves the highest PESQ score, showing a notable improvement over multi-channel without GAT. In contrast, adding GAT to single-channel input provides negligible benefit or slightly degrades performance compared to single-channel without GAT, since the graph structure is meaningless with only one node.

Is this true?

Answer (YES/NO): NO